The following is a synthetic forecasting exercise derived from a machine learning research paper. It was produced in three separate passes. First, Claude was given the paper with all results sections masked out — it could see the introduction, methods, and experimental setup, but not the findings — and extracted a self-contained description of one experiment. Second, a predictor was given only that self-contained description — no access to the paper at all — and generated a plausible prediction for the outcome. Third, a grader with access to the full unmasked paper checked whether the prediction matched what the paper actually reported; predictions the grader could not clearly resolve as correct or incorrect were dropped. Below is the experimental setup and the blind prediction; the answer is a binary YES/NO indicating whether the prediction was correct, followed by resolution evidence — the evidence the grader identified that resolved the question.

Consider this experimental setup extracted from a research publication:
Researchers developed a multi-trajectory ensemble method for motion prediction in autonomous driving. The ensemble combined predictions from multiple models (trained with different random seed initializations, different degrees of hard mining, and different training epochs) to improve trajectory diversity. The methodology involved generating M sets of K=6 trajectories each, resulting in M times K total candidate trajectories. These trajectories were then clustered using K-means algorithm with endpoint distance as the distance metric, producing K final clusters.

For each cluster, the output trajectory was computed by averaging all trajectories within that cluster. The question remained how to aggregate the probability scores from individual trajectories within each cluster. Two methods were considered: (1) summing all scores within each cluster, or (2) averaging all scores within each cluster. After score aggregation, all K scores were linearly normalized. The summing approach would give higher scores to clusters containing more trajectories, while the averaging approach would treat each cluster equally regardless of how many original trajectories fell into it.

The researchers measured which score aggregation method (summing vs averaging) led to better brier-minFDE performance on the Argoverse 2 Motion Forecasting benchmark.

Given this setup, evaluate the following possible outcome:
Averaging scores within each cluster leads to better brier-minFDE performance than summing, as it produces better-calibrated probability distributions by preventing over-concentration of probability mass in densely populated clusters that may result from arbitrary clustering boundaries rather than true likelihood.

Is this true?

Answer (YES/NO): NO